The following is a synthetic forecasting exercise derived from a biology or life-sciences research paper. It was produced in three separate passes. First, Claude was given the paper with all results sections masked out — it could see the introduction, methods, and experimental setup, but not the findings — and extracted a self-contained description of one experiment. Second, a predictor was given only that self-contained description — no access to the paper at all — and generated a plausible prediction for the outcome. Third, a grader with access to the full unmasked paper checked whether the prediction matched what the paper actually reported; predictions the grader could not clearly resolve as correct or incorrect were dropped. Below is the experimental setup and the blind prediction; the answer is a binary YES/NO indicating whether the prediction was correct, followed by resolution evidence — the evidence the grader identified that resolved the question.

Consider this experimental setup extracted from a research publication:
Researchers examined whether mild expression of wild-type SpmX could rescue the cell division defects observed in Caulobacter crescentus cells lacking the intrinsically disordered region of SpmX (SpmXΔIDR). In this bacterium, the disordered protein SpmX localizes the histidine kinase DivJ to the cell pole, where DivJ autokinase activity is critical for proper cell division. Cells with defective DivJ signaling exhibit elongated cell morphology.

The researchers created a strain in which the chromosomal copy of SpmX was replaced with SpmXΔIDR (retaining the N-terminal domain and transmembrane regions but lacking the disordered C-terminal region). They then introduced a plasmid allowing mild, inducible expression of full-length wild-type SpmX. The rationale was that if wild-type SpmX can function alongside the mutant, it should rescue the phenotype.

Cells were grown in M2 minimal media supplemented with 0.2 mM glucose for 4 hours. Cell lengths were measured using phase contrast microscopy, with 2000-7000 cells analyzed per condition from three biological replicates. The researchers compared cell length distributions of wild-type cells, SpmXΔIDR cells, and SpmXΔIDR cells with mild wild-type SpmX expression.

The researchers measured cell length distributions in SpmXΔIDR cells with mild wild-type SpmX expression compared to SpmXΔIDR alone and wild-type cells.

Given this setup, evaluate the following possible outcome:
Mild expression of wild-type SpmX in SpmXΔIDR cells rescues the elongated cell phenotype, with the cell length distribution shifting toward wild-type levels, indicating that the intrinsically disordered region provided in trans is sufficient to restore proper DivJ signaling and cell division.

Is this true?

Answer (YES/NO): YES